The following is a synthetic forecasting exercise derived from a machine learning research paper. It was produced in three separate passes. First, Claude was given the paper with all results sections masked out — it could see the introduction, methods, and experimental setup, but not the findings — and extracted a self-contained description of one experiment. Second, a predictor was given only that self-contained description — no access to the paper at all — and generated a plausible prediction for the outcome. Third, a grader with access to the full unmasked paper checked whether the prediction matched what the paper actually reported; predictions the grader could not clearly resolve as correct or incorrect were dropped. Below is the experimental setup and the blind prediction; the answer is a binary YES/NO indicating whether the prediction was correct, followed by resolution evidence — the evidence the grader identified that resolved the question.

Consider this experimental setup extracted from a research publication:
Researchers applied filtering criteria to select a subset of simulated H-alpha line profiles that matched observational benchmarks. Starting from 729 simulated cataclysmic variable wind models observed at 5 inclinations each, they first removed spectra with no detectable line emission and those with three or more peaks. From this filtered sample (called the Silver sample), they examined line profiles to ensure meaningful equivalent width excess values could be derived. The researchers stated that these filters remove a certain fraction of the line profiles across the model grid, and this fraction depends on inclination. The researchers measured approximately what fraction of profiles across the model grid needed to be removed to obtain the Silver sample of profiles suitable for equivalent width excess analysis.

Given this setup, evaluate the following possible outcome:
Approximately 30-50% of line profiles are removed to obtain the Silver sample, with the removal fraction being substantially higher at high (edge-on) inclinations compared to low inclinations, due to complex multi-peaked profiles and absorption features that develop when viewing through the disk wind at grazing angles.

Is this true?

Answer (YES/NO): NO